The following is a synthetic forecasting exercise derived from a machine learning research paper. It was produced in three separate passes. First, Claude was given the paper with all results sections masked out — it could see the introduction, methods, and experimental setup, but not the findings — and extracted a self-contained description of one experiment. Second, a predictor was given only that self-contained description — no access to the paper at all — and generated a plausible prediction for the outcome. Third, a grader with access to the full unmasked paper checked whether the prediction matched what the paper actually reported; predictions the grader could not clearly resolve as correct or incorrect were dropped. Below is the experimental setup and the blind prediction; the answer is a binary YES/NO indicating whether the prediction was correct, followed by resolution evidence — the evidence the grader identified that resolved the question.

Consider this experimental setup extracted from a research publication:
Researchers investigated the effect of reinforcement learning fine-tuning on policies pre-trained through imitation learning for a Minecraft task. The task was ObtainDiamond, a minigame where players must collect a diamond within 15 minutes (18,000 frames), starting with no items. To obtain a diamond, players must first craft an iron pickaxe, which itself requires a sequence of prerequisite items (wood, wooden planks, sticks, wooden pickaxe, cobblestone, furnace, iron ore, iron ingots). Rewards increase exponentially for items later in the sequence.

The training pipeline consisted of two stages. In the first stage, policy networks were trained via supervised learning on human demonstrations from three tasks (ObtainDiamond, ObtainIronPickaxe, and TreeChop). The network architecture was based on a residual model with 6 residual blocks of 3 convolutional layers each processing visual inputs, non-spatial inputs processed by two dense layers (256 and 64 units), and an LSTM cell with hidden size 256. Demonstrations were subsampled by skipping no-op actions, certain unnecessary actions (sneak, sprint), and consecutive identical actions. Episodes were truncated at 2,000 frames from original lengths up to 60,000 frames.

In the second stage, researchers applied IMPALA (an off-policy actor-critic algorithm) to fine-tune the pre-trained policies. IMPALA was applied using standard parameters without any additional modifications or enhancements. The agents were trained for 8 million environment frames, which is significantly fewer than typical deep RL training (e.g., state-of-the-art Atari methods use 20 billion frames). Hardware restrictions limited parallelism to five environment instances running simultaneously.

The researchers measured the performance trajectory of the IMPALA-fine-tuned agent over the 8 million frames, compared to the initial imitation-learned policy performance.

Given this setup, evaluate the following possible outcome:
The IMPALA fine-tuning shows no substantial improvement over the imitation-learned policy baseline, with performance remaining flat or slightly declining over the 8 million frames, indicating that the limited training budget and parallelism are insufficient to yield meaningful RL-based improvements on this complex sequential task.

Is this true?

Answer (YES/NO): NO